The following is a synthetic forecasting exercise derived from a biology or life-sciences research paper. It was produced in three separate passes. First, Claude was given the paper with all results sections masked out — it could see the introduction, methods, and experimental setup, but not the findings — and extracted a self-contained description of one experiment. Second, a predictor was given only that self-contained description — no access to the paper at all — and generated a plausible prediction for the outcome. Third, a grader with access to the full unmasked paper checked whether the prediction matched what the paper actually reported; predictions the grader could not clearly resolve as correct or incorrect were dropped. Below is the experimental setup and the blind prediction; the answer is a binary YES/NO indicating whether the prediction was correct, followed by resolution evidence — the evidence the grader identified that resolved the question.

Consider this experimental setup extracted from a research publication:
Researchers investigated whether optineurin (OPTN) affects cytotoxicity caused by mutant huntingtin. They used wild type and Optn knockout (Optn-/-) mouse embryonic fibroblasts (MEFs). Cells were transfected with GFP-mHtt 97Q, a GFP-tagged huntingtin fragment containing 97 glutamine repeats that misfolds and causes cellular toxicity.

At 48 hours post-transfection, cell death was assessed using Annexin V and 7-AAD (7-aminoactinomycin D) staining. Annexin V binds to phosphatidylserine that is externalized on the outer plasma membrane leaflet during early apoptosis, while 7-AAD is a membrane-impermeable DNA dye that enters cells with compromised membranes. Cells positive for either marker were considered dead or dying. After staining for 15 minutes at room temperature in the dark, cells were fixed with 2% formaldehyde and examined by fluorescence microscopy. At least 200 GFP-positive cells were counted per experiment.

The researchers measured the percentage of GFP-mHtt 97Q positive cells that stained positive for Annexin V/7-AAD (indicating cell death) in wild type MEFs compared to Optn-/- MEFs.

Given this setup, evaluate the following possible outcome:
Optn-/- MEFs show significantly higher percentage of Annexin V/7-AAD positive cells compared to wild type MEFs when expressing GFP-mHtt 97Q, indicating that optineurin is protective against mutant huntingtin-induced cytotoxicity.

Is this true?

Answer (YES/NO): YES